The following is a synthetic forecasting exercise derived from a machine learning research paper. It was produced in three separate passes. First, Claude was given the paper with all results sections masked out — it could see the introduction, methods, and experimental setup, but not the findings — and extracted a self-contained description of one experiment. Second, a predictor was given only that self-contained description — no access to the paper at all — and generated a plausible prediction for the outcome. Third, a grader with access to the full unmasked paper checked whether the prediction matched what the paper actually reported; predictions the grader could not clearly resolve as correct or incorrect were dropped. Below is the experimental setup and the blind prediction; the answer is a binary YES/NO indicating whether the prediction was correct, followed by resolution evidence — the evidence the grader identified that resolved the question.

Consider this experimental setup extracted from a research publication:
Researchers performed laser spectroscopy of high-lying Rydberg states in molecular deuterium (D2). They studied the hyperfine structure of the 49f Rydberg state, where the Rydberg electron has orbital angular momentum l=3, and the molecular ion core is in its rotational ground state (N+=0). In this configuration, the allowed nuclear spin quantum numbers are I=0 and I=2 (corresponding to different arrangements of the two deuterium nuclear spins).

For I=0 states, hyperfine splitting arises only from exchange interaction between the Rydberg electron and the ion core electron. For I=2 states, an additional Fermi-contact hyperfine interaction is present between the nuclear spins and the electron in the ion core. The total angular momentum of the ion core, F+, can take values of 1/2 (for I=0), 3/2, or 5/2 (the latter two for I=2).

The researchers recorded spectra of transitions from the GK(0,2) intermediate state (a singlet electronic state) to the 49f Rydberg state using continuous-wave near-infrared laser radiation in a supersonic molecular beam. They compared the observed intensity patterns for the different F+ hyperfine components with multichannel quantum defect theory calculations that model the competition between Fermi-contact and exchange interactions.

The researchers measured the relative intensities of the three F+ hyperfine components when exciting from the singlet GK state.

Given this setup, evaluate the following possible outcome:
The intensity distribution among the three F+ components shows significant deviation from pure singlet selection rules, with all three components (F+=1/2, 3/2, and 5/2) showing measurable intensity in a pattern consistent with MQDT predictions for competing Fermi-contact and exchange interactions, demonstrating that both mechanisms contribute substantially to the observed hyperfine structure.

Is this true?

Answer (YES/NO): NO